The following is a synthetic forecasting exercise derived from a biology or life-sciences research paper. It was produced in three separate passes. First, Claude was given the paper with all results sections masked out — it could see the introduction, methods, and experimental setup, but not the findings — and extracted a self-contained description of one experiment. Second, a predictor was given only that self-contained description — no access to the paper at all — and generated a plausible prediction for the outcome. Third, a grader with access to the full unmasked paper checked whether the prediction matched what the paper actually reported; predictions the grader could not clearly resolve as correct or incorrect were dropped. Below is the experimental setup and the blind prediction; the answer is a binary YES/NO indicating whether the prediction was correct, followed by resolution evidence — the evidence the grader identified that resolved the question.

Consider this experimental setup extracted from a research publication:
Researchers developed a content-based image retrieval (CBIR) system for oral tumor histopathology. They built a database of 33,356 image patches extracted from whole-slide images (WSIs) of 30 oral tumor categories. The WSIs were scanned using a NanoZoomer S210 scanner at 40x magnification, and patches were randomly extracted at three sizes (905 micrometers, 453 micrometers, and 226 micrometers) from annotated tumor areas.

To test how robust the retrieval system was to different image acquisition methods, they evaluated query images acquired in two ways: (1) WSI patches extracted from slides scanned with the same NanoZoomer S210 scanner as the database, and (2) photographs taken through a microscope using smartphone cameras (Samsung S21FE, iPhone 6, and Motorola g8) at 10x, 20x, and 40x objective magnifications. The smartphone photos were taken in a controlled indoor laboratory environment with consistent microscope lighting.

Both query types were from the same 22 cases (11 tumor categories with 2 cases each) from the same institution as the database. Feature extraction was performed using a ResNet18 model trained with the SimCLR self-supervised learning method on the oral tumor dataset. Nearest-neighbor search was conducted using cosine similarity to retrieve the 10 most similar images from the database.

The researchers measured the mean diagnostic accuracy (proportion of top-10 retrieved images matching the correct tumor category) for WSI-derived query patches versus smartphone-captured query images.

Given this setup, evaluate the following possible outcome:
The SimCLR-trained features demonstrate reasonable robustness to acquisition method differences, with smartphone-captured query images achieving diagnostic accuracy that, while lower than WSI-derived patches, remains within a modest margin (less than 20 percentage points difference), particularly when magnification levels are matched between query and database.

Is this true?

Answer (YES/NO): YES